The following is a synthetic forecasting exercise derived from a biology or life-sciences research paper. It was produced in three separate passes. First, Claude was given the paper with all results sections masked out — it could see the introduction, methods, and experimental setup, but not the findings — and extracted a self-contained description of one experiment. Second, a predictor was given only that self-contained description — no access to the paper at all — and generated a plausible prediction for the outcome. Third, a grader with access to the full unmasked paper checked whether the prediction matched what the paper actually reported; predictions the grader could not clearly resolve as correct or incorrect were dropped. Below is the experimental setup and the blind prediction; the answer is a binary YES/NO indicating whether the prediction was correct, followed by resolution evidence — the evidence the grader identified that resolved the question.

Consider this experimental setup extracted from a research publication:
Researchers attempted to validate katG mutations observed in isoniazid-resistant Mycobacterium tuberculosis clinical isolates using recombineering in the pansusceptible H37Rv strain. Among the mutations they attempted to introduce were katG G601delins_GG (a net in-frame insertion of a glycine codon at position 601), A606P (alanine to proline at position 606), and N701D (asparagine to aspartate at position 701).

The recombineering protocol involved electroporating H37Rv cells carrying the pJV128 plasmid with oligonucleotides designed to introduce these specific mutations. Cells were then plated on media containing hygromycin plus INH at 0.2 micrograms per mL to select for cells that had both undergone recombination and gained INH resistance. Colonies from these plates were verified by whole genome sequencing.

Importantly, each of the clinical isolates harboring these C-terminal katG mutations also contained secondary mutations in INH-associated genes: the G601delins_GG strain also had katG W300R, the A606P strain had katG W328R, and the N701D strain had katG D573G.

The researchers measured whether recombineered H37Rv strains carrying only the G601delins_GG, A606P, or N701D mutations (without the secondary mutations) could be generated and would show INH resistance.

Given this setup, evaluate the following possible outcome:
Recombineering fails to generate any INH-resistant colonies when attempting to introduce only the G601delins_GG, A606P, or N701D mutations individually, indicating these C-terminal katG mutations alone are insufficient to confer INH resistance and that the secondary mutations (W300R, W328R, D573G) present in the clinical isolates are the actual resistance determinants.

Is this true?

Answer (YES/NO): YES